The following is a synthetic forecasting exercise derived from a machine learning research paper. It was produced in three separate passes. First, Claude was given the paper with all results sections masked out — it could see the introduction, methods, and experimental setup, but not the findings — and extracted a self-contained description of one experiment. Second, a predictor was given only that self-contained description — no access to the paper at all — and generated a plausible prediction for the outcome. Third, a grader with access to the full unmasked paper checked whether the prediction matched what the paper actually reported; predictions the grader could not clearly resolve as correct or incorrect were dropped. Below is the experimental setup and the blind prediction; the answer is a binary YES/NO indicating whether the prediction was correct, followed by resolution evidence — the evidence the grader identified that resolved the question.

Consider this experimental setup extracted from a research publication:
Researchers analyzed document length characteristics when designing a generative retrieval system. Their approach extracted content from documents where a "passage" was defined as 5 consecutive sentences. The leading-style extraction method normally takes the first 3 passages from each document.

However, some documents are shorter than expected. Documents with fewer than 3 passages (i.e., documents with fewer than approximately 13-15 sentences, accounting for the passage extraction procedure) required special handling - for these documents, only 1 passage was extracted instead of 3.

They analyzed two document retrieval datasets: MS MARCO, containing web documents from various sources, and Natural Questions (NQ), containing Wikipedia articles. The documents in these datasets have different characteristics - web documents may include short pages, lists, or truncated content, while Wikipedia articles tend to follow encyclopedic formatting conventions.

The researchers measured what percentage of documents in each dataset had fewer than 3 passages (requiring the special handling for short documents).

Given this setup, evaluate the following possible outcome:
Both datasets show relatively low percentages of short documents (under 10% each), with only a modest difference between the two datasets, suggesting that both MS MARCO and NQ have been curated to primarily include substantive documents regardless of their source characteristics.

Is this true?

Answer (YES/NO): YES